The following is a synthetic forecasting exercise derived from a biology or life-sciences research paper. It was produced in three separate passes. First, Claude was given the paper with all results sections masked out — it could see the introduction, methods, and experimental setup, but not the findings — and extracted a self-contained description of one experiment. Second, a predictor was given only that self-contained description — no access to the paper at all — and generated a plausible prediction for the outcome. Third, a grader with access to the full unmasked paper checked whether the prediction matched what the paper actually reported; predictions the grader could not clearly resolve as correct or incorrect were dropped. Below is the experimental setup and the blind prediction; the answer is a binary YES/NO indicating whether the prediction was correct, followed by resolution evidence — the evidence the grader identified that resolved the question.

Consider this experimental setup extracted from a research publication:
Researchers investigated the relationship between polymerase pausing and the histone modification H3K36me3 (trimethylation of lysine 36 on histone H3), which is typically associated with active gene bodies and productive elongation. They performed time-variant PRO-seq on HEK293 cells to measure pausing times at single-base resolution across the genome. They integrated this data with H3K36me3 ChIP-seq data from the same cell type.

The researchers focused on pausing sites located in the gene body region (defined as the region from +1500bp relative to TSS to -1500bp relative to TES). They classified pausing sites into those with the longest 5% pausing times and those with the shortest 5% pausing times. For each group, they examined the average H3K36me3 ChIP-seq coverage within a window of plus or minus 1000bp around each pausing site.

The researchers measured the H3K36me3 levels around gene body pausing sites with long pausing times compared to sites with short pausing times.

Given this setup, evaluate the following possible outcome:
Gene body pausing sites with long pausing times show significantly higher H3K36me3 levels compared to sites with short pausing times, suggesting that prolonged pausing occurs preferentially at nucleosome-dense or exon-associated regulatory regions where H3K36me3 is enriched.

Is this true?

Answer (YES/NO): YES